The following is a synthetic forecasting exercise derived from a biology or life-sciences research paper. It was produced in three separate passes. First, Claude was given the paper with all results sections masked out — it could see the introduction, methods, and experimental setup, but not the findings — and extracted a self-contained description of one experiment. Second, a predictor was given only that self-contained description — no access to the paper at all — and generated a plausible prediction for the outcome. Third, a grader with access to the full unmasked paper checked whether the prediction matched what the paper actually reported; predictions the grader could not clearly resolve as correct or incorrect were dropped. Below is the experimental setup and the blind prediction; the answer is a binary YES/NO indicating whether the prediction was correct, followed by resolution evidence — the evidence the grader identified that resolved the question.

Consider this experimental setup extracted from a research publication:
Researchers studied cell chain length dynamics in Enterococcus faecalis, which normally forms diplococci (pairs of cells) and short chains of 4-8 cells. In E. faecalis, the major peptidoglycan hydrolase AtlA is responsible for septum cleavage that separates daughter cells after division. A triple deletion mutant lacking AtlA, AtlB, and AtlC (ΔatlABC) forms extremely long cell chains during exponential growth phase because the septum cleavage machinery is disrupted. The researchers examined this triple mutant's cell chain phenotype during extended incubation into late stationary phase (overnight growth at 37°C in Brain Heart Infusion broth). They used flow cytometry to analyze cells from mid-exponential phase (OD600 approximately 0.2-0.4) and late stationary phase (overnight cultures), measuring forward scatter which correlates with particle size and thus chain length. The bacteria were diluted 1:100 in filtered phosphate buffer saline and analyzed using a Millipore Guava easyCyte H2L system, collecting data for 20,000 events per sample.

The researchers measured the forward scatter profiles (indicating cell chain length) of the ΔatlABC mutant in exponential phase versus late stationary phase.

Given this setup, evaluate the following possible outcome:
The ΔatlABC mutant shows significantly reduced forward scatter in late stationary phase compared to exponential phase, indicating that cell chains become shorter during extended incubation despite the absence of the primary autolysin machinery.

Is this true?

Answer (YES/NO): YES